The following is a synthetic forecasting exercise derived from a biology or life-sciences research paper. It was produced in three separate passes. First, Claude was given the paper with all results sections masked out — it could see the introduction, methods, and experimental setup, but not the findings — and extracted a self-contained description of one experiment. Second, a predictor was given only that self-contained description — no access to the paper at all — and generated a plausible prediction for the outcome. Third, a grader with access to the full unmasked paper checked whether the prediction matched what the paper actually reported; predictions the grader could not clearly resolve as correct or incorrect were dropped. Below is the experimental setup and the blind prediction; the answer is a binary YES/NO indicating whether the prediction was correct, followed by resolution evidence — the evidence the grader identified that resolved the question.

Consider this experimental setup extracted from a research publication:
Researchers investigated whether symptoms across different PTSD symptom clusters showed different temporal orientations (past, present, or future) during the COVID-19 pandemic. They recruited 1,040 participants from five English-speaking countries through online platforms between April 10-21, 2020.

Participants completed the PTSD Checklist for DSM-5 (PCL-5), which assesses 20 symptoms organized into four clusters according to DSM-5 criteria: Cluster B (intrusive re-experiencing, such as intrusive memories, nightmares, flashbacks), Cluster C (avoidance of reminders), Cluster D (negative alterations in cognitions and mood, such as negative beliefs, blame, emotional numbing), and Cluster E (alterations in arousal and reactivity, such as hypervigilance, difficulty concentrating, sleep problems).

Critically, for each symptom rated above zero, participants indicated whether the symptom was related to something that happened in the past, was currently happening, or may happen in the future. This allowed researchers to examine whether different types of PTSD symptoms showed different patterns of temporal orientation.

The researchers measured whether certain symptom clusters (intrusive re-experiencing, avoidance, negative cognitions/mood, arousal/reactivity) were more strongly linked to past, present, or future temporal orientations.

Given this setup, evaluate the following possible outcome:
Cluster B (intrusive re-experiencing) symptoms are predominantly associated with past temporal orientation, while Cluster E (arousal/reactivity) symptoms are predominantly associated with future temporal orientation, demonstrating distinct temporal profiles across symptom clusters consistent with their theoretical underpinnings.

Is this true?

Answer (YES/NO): NO